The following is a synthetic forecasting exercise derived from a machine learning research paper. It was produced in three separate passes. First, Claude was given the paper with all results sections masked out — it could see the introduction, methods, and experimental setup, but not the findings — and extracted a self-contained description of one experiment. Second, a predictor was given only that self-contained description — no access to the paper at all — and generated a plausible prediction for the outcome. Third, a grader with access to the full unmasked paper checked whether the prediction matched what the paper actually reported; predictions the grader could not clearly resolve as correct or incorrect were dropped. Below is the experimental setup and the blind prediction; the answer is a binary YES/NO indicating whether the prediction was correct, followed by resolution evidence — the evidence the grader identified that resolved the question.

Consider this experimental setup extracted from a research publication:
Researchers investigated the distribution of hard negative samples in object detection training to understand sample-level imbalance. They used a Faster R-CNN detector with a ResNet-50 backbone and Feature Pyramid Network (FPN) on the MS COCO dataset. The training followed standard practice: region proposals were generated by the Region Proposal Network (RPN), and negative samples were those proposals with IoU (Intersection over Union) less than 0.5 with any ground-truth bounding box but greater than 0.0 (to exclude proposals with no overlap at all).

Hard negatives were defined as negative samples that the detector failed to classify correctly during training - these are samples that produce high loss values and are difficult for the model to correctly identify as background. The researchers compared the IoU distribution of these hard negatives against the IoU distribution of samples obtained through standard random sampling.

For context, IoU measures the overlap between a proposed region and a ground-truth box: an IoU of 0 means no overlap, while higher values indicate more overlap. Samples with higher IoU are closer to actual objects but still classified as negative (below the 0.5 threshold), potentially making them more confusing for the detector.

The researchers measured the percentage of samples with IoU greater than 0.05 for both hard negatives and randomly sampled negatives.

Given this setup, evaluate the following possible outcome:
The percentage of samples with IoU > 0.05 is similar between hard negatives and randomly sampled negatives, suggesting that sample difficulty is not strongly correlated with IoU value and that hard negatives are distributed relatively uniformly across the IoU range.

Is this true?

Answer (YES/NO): NO